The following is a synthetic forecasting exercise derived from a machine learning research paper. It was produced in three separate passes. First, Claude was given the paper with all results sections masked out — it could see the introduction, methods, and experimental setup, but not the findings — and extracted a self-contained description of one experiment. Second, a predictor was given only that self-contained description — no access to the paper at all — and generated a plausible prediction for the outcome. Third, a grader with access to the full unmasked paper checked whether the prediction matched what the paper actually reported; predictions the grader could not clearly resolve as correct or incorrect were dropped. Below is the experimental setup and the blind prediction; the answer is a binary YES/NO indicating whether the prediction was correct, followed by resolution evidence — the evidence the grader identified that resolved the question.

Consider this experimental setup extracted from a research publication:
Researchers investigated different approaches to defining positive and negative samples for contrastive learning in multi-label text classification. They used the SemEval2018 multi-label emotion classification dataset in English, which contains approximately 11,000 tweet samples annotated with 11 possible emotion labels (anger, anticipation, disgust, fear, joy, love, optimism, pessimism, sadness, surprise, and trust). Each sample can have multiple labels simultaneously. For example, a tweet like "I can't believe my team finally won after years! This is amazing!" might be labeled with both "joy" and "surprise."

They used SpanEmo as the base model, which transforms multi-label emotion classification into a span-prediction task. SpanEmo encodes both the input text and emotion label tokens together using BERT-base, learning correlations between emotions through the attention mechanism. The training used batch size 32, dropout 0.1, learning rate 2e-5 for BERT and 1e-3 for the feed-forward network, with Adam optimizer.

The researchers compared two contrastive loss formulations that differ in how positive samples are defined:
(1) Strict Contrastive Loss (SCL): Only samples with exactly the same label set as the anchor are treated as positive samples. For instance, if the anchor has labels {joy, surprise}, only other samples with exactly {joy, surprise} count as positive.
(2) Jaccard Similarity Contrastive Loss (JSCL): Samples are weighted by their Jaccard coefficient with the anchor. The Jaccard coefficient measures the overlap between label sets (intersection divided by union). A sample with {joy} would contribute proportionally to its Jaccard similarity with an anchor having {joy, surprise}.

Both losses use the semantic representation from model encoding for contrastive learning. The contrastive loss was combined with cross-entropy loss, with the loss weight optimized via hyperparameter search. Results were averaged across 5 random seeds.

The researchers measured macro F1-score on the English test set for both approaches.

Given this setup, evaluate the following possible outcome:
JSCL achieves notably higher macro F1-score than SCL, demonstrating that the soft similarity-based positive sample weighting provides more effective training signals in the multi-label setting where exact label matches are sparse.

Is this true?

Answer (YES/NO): NO